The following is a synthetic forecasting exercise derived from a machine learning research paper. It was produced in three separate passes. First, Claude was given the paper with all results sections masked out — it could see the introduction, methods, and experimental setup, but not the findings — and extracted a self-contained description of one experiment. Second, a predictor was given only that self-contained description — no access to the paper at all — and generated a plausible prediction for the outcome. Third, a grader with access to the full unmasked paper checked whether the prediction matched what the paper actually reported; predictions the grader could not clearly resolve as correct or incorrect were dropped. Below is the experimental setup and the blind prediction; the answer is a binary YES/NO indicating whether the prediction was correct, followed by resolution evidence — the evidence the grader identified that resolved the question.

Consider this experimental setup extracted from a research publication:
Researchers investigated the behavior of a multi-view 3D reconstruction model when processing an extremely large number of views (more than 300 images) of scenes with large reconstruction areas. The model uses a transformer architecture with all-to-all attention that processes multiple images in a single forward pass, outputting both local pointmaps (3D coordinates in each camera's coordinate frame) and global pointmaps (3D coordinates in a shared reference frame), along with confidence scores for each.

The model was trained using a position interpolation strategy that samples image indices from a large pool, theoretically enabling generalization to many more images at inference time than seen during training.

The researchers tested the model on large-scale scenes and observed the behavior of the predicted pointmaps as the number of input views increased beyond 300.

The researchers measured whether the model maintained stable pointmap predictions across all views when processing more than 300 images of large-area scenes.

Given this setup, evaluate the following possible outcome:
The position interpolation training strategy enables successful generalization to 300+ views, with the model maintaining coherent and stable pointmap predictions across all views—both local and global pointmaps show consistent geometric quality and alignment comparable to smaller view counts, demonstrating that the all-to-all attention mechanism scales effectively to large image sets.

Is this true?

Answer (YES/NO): NO